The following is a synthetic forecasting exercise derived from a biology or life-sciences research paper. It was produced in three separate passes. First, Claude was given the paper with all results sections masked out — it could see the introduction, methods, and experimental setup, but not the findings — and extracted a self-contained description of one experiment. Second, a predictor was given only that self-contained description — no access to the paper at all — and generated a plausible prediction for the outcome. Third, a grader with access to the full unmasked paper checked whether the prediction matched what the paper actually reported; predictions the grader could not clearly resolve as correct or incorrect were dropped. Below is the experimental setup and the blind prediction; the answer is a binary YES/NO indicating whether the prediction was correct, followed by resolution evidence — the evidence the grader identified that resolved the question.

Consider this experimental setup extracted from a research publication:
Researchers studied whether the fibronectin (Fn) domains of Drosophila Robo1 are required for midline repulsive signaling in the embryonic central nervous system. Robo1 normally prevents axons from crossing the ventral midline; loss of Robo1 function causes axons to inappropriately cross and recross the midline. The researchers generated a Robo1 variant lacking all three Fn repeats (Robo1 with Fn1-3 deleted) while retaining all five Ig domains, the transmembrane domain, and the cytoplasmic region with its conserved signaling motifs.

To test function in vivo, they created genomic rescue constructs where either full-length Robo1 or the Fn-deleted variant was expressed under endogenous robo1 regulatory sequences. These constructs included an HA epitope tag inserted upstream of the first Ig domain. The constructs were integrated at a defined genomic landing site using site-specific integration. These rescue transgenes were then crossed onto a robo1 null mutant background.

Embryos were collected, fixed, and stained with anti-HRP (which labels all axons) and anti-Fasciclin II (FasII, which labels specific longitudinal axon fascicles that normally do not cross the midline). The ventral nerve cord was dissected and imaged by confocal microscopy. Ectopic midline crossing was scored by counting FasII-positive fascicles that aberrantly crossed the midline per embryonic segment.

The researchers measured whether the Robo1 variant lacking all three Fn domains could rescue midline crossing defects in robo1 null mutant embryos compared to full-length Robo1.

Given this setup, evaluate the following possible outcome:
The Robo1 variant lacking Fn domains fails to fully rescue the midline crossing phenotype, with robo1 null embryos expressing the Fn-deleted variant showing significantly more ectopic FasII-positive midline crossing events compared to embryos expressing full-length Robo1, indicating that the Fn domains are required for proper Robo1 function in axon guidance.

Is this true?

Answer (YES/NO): NO